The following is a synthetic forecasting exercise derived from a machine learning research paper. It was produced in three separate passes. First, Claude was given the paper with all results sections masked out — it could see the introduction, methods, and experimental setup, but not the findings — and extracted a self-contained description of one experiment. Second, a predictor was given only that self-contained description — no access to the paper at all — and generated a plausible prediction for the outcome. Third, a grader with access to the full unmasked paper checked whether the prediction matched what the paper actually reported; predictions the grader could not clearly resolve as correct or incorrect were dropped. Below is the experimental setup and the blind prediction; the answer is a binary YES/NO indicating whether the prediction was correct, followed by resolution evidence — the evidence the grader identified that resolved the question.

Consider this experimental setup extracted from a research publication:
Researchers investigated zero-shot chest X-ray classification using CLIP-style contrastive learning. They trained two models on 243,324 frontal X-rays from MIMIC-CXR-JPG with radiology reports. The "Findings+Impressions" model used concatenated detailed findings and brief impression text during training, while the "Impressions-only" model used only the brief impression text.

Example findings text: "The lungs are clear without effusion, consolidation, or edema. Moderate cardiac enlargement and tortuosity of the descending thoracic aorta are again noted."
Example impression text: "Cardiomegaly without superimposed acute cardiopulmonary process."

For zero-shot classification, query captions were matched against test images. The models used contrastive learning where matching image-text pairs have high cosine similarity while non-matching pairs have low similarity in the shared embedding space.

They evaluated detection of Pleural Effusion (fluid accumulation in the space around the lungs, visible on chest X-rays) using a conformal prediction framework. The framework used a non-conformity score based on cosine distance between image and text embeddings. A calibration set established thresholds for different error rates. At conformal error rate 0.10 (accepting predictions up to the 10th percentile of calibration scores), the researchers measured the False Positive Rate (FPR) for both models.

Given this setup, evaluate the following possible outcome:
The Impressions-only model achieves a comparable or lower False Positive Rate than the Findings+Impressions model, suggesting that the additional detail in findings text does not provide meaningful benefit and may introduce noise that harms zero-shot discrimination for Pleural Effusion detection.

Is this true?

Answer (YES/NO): NO